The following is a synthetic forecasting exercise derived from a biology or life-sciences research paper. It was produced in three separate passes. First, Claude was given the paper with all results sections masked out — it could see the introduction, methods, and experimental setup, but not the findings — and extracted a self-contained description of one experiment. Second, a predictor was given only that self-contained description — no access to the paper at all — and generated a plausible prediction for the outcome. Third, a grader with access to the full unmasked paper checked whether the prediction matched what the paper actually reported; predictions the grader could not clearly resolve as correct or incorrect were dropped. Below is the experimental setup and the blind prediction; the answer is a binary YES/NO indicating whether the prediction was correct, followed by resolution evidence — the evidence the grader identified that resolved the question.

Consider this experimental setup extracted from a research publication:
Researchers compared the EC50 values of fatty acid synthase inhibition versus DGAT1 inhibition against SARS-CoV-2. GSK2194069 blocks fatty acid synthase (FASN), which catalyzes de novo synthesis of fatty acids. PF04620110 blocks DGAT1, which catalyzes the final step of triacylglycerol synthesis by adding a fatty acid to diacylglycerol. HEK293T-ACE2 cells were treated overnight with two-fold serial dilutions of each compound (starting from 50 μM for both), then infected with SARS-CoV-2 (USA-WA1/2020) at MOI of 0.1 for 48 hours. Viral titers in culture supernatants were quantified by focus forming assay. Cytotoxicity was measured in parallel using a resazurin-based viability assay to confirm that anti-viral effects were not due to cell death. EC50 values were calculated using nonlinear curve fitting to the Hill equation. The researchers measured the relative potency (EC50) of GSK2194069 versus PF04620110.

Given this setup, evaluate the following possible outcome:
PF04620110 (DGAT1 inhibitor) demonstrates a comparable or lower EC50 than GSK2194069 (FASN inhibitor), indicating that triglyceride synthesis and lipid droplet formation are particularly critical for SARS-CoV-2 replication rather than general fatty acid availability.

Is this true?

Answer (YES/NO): NO